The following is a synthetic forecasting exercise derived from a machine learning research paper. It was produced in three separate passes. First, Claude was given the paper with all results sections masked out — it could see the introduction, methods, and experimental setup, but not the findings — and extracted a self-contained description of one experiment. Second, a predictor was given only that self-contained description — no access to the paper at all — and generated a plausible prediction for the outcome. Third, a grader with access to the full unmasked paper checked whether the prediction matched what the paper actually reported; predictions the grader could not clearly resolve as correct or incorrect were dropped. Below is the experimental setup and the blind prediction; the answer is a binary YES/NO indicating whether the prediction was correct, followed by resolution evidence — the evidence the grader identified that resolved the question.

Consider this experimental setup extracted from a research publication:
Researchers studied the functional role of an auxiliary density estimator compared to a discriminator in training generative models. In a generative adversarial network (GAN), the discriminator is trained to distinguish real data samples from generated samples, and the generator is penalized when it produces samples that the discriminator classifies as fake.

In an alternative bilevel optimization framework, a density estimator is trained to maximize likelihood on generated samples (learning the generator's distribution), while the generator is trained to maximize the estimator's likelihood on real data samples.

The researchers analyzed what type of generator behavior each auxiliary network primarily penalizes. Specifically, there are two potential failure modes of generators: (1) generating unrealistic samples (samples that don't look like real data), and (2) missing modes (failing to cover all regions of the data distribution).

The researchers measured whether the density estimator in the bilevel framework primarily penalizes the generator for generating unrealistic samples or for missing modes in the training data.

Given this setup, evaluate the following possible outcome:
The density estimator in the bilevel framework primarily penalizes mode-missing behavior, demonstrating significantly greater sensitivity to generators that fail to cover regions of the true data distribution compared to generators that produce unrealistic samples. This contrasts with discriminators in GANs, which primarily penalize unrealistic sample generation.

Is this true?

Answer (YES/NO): YES